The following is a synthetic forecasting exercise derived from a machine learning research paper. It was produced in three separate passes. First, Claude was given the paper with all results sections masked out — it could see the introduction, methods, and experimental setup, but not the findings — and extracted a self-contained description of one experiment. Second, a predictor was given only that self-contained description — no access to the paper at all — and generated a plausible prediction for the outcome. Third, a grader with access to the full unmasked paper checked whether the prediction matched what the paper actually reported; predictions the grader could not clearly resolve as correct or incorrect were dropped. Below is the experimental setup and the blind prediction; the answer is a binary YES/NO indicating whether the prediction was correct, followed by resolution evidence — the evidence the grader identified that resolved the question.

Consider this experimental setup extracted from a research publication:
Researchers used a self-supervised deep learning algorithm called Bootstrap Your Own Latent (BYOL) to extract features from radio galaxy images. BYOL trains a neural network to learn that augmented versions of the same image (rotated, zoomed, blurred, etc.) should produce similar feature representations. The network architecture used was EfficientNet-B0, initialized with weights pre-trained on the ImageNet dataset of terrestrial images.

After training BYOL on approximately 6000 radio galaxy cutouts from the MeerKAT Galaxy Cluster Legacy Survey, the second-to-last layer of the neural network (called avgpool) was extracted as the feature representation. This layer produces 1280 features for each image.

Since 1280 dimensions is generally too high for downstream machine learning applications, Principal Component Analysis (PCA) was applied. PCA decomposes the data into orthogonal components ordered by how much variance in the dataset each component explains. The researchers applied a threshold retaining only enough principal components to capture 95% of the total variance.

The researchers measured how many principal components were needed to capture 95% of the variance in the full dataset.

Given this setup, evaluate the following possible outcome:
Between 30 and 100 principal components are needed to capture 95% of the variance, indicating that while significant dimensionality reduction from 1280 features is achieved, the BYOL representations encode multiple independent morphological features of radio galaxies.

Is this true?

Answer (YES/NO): YES